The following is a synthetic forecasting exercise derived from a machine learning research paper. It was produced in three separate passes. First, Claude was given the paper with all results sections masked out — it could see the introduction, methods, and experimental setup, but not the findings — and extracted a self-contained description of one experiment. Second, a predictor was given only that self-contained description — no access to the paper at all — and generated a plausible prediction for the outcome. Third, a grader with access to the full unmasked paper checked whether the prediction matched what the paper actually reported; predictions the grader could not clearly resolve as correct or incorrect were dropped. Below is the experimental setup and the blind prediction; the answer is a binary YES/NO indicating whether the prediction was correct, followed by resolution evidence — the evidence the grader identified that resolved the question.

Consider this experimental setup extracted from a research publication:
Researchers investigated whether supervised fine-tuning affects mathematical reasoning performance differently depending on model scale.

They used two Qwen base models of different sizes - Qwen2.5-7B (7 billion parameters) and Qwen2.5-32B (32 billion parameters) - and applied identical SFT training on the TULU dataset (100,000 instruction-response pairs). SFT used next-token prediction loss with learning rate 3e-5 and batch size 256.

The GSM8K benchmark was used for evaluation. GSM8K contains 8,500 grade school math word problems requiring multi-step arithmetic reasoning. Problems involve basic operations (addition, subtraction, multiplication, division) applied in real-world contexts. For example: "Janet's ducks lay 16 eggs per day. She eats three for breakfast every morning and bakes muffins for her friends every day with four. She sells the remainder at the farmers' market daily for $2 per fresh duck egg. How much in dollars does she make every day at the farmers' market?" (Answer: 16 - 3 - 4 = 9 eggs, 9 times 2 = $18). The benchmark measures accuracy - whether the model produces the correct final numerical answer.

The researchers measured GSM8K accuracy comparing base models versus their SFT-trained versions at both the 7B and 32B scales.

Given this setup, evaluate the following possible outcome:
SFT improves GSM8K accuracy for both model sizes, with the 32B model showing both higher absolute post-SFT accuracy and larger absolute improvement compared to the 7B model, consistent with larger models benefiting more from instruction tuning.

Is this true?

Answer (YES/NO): NO